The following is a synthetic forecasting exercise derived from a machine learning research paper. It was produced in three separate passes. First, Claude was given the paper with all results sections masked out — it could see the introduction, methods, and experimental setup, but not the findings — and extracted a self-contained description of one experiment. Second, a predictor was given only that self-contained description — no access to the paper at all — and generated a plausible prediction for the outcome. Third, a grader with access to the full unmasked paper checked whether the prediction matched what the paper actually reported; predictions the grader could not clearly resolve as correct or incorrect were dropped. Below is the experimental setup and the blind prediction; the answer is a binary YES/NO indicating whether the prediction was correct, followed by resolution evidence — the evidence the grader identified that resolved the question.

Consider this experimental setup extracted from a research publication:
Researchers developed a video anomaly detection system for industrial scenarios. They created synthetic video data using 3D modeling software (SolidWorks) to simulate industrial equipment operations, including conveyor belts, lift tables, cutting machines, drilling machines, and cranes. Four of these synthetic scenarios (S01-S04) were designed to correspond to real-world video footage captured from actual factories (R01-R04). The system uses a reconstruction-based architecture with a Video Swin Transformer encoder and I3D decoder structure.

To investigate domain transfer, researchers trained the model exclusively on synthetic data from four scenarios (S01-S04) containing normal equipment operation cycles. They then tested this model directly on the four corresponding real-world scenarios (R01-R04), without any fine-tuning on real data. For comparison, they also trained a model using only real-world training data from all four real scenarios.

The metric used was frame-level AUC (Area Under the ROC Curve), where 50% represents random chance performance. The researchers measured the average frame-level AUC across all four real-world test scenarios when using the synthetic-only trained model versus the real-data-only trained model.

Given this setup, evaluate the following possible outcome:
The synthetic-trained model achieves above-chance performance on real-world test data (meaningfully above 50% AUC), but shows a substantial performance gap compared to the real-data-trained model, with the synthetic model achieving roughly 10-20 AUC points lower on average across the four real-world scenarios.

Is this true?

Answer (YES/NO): NO